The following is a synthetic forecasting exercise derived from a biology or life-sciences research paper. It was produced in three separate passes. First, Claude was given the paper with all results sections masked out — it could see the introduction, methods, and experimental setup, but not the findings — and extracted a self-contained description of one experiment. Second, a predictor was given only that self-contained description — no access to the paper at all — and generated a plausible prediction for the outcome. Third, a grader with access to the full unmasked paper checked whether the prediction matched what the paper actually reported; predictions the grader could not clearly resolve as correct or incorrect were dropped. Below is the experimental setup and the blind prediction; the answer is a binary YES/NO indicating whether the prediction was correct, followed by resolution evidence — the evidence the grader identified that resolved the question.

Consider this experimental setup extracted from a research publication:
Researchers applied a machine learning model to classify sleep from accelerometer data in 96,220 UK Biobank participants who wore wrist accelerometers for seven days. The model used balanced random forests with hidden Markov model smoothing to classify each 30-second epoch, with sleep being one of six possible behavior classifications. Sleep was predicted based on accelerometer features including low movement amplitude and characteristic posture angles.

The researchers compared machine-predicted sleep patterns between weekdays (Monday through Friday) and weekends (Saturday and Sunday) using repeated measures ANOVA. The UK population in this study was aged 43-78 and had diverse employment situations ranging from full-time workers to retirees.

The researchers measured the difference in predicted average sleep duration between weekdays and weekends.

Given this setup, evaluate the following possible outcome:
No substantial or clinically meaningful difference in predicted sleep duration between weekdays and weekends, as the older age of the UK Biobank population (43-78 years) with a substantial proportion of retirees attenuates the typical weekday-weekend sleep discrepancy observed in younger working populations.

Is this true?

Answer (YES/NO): NO